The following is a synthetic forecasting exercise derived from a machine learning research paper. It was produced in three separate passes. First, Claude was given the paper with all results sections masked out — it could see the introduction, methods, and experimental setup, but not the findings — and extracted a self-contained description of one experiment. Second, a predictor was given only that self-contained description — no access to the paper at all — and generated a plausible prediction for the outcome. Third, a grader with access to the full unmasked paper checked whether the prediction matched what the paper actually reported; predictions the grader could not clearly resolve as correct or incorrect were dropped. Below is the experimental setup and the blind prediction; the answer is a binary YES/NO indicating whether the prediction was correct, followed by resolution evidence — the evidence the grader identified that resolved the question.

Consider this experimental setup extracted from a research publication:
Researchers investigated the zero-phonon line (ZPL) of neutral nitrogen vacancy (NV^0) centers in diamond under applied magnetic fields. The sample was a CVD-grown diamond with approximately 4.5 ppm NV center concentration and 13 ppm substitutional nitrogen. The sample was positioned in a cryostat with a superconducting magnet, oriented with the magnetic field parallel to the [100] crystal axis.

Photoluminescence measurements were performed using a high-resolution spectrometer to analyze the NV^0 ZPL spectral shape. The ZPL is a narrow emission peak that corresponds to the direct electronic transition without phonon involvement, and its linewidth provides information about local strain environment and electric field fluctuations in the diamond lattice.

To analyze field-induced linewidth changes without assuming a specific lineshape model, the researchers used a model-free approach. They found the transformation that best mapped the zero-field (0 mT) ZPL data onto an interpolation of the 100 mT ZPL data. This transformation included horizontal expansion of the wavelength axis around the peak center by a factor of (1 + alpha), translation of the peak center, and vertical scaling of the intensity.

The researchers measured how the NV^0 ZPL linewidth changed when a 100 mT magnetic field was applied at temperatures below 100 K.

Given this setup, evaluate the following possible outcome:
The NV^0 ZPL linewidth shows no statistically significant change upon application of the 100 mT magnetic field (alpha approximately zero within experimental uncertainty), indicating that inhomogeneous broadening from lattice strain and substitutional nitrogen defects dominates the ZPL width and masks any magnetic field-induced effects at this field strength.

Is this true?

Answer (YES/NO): NO